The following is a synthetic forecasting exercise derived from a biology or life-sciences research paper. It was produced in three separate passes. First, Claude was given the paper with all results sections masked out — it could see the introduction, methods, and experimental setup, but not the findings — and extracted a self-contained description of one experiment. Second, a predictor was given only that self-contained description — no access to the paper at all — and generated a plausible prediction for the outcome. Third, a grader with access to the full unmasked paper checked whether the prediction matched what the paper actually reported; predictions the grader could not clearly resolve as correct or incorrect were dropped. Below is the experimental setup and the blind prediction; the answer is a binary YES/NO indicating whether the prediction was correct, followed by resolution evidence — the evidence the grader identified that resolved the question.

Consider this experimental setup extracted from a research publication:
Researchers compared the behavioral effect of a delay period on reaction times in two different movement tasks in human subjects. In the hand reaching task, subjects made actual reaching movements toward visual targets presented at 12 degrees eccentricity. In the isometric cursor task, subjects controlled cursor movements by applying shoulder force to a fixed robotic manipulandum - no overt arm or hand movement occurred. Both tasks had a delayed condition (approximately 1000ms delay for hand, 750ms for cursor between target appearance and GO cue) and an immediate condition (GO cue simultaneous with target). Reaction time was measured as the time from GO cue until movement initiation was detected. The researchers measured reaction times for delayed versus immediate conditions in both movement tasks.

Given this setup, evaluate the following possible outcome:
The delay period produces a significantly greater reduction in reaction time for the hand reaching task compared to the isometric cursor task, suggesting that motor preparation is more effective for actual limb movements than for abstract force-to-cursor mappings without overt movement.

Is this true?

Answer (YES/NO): NO